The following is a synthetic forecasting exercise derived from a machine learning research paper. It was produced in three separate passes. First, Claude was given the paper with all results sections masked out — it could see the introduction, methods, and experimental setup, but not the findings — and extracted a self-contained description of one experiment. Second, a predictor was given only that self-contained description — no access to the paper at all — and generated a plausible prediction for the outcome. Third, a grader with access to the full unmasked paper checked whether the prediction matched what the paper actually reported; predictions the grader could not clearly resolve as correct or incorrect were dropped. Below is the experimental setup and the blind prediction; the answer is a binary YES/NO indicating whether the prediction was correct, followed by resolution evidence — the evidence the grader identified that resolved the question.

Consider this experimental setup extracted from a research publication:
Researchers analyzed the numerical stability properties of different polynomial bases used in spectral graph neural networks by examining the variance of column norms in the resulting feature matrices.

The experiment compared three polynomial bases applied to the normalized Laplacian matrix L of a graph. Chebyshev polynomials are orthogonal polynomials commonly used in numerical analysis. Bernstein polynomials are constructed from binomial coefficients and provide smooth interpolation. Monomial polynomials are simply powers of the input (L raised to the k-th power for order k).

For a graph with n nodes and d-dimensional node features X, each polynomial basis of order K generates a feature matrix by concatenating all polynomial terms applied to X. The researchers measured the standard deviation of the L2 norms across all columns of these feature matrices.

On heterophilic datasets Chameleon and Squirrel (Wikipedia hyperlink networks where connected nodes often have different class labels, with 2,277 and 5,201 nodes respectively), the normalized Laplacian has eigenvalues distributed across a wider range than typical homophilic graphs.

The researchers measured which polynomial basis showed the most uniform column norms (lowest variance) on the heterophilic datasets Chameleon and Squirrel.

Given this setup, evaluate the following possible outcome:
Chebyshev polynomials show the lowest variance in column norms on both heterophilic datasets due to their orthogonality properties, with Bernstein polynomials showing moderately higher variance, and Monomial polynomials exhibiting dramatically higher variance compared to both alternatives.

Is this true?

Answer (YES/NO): NO